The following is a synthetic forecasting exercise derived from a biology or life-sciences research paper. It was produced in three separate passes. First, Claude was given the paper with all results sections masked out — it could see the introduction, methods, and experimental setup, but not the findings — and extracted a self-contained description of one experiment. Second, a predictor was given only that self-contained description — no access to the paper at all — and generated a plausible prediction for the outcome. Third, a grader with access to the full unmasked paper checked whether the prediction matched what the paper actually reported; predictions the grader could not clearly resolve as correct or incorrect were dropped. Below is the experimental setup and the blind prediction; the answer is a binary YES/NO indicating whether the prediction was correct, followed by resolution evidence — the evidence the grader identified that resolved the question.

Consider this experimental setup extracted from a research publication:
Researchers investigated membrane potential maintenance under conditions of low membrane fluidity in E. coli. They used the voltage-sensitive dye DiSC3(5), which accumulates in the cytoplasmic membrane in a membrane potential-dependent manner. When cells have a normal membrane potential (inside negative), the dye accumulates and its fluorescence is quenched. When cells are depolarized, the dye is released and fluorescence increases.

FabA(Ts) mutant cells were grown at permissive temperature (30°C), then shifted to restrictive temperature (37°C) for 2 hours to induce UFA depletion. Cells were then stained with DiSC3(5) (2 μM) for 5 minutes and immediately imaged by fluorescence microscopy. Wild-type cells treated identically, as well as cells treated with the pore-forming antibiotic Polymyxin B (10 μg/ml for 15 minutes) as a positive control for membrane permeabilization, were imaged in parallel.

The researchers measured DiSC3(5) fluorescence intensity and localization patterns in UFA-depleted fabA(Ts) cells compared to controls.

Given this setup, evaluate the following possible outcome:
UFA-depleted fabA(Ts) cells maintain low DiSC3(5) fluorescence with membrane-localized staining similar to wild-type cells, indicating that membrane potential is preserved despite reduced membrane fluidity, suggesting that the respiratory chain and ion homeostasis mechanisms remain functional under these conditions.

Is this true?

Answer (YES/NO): NO